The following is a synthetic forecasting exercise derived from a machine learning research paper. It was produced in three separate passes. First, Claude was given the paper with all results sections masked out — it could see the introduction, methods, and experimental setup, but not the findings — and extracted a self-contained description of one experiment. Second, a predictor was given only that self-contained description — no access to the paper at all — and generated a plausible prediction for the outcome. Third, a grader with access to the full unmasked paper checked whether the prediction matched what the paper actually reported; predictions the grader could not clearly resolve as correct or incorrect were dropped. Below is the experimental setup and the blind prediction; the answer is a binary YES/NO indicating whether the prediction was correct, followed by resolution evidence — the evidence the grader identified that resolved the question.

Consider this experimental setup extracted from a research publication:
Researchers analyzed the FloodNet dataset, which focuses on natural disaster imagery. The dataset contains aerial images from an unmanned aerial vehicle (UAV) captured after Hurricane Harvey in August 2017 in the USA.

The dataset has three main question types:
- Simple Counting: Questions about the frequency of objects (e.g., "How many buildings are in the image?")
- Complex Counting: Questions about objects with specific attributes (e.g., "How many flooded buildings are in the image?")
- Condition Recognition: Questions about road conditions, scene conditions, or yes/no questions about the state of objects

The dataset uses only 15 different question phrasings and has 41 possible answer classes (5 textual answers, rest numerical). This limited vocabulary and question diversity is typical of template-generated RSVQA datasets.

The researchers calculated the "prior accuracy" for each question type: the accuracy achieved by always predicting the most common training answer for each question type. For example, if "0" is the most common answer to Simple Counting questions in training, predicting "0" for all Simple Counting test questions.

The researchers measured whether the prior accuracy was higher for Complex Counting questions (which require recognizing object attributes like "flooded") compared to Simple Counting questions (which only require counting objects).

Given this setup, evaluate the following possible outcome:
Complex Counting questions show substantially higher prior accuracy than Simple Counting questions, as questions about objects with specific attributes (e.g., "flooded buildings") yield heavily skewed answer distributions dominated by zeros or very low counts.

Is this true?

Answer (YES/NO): NO